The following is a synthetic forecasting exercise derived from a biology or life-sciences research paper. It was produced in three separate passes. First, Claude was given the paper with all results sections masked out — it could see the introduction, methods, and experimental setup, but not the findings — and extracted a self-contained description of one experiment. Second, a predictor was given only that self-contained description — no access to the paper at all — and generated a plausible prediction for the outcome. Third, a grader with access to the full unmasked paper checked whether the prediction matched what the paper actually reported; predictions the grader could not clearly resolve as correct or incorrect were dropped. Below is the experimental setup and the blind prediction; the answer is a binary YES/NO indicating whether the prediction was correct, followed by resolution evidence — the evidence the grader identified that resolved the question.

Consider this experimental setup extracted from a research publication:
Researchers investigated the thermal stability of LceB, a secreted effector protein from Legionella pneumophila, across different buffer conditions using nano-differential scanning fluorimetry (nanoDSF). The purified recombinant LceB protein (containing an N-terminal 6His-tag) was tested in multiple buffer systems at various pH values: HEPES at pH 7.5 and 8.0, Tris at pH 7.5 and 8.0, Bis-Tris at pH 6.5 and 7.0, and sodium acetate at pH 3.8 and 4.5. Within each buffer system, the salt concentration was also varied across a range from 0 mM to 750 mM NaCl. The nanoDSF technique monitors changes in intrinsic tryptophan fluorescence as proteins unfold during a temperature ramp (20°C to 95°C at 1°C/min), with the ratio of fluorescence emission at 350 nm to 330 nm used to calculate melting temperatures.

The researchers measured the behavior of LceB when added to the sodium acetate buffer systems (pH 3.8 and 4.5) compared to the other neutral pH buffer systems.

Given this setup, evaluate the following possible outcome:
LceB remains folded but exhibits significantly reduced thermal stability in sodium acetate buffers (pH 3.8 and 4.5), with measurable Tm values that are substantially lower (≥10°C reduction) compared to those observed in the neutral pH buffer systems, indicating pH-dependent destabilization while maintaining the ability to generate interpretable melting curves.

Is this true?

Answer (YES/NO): NO